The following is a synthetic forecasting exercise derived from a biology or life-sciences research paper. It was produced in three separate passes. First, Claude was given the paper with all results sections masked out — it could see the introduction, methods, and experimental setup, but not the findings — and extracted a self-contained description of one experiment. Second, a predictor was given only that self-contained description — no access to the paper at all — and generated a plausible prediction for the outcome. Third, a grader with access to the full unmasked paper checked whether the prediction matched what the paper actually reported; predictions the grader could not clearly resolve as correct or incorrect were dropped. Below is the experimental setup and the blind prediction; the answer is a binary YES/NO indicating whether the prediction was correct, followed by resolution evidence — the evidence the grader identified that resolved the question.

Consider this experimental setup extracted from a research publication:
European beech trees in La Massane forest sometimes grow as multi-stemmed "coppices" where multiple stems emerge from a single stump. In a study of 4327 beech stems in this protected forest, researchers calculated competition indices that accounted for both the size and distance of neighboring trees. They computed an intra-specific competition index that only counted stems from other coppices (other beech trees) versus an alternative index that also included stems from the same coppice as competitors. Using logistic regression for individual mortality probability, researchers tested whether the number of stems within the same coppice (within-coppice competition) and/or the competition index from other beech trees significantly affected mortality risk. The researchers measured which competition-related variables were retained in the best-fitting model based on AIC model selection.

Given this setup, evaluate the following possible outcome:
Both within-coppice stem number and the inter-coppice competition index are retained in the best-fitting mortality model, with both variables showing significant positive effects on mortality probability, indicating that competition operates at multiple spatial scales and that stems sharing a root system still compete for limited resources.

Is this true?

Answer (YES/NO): NO